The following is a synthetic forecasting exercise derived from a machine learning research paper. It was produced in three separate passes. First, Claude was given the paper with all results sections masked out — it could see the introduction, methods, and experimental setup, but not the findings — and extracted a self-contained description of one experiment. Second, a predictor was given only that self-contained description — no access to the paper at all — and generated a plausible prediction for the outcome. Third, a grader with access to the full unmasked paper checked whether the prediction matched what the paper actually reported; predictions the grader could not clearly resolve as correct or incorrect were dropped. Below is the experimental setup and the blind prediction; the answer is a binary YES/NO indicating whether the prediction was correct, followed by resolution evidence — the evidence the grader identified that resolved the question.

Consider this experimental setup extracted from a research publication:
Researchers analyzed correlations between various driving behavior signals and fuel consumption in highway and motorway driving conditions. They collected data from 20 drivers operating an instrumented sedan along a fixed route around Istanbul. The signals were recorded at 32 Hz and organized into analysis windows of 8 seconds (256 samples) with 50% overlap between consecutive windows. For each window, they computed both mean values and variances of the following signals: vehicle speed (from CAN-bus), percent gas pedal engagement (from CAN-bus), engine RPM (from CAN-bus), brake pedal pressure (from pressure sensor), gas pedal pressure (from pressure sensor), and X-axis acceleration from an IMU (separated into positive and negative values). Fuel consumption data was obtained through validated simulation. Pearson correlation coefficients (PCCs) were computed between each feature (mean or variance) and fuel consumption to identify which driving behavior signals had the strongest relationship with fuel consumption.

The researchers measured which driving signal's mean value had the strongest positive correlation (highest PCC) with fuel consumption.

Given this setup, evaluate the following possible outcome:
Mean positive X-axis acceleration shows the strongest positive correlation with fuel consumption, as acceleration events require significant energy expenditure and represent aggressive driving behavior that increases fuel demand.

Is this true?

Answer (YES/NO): NO